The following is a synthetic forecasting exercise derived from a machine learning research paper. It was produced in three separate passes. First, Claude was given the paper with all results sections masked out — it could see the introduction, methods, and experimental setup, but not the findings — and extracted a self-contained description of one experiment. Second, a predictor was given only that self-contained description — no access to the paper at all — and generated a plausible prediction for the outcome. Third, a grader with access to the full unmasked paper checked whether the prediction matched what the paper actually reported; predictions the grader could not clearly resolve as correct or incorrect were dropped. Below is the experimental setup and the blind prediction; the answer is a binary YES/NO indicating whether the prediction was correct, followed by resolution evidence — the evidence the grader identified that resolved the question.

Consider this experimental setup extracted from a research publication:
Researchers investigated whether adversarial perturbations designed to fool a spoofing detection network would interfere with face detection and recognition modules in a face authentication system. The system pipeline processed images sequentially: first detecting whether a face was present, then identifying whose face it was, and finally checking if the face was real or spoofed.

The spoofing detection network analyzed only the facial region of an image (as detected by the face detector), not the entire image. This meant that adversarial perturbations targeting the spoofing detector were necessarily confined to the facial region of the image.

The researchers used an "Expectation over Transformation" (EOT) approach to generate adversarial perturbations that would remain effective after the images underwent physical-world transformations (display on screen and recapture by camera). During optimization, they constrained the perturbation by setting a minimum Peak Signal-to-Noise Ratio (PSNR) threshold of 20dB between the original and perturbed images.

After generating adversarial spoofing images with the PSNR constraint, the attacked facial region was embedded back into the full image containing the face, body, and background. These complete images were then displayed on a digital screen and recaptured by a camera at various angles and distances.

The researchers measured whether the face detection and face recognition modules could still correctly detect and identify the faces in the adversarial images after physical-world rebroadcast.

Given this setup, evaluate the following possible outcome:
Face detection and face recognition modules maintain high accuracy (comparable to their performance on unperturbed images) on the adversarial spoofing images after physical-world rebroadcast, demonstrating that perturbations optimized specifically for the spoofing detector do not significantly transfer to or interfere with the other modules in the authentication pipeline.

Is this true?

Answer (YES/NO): YES